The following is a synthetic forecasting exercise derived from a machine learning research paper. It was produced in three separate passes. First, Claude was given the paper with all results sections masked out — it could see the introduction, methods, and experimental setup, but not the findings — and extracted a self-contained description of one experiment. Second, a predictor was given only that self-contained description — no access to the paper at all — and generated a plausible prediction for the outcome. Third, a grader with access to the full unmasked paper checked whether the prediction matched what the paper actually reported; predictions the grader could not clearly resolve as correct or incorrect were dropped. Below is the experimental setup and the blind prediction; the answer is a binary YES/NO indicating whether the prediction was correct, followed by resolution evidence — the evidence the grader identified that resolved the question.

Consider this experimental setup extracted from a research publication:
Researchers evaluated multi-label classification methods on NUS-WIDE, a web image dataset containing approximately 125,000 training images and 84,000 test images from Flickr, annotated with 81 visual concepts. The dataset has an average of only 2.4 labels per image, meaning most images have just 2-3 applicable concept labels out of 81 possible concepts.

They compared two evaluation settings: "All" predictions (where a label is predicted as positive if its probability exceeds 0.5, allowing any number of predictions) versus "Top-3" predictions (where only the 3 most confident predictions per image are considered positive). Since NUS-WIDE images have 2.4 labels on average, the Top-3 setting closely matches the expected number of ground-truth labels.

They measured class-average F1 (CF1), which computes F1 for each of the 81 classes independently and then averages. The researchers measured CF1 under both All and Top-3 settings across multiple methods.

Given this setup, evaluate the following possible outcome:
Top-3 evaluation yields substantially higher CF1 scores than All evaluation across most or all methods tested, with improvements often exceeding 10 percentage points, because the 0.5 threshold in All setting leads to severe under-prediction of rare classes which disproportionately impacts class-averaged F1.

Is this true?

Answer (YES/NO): NO